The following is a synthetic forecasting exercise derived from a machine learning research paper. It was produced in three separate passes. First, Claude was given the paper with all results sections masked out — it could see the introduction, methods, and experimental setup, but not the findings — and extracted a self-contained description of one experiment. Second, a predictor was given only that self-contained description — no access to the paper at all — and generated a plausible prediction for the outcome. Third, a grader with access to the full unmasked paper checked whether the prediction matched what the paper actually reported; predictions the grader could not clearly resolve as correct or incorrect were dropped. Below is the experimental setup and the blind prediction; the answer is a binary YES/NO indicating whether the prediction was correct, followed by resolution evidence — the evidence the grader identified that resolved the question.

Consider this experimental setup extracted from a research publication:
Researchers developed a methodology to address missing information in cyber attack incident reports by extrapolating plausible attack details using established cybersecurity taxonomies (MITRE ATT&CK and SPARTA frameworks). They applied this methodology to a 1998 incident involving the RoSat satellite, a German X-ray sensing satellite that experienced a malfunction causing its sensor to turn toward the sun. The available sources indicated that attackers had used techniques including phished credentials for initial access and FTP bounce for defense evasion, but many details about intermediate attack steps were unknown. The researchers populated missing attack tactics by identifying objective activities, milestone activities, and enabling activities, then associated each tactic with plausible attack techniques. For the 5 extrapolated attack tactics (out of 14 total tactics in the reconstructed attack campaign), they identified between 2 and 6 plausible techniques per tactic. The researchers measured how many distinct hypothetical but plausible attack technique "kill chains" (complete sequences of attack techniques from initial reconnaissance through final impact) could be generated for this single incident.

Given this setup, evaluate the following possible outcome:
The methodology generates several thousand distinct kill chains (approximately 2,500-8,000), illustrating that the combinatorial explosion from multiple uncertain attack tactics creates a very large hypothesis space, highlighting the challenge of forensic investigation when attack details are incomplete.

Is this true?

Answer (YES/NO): NO